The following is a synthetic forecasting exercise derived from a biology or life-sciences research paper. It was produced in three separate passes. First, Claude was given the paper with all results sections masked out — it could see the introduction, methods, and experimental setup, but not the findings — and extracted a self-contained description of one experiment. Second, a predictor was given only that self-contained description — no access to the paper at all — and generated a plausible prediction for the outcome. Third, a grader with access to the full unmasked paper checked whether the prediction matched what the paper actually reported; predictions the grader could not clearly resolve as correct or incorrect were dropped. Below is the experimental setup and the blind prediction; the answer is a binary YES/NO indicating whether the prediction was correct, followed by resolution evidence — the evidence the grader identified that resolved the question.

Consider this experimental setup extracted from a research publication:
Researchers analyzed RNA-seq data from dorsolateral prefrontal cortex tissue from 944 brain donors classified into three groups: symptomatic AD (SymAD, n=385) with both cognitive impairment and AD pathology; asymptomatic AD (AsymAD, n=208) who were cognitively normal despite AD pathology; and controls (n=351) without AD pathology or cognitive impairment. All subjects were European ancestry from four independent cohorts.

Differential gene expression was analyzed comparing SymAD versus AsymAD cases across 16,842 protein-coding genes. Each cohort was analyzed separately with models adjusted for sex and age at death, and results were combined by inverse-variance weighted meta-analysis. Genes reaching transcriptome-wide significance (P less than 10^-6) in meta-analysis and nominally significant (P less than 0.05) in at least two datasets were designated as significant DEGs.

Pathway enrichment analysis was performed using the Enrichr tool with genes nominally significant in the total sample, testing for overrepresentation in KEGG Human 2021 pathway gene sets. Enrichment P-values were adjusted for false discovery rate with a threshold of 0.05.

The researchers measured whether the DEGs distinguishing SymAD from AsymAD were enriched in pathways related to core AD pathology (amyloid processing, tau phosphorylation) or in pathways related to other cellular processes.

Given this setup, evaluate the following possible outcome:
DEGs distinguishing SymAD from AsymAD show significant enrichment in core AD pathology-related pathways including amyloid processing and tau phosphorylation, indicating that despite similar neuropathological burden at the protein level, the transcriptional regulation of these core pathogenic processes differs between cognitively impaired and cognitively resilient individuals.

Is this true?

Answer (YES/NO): NO